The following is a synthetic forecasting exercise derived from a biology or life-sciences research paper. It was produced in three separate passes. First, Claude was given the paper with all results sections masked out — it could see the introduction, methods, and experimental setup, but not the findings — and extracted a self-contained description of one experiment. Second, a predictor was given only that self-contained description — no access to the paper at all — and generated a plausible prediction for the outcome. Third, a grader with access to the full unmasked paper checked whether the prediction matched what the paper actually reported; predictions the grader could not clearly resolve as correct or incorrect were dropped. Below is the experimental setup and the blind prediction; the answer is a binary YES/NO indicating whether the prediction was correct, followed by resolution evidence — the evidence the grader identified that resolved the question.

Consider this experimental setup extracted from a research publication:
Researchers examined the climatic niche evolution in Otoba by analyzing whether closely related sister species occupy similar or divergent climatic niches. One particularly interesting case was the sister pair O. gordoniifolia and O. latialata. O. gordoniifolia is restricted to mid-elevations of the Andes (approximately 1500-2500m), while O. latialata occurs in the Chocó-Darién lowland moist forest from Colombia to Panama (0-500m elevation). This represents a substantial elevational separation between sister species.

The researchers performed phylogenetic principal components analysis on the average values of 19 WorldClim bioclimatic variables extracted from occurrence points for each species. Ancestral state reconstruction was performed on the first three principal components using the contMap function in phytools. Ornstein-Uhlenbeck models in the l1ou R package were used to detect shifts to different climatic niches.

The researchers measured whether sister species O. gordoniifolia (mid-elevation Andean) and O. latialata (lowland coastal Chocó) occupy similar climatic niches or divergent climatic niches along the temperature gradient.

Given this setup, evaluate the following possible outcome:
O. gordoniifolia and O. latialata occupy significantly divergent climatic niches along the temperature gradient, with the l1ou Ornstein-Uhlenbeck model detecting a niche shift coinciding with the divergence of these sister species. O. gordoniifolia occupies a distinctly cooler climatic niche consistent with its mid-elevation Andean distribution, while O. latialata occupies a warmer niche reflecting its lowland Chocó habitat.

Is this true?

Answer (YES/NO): YES